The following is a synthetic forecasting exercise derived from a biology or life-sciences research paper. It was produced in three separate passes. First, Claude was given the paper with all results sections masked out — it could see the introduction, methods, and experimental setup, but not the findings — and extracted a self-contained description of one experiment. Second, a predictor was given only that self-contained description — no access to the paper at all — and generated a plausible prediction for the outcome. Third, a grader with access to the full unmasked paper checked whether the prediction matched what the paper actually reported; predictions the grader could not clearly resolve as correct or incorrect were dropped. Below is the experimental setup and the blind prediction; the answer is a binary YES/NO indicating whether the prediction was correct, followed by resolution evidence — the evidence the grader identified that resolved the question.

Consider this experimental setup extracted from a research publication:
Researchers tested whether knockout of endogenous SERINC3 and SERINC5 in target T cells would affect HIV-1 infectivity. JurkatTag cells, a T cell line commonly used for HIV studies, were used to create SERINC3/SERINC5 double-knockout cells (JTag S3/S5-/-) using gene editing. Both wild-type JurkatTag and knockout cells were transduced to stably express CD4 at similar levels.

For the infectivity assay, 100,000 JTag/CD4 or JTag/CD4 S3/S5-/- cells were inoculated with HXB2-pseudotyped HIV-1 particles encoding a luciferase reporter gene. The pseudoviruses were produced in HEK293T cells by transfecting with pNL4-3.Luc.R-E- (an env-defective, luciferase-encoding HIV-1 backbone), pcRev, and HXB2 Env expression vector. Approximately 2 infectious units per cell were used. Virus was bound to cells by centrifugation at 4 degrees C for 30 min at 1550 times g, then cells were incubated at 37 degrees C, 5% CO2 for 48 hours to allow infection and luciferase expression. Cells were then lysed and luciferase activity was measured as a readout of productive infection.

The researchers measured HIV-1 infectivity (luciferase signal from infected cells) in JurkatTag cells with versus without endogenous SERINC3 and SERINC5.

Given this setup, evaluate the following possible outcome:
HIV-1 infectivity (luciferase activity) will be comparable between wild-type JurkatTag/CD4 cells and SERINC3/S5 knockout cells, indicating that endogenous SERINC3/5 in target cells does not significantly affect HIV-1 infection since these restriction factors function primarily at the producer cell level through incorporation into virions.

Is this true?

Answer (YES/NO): YES